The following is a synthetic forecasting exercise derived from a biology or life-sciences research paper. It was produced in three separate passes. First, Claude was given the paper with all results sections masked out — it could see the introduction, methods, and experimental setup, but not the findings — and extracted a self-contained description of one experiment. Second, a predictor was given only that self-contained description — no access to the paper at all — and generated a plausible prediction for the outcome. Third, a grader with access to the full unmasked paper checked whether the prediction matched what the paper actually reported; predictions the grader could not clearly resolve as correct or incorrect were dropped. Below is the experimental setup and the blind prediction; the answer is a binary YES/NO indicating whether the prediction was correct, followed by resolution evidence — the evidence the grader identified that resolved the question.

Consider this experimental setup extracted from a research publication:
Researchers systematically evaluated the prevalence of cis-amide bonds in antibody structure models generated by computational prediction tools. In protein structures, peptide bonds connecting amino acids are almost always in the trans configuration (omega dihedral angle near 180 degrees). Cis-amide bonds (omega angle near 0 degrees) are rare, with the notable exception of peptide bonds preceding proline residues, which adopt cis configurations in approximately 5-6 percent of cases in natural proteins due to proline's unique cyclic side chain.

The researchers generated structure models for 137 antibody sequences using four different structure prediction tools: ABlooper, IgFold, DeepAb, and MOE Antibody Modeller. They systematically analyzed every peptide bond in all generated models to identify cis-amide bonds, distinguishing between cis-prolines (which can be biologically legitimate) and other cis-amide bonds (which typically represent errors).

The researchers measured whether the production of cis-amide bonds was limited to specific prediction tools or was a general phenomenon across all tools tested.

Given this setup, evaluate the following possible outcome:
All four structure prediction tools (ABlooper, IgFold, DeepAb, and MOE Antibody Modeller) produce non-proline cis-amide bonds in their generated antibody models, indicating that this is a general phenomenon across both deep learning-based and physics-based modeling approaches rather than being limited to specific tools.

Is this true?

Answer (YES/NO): YES